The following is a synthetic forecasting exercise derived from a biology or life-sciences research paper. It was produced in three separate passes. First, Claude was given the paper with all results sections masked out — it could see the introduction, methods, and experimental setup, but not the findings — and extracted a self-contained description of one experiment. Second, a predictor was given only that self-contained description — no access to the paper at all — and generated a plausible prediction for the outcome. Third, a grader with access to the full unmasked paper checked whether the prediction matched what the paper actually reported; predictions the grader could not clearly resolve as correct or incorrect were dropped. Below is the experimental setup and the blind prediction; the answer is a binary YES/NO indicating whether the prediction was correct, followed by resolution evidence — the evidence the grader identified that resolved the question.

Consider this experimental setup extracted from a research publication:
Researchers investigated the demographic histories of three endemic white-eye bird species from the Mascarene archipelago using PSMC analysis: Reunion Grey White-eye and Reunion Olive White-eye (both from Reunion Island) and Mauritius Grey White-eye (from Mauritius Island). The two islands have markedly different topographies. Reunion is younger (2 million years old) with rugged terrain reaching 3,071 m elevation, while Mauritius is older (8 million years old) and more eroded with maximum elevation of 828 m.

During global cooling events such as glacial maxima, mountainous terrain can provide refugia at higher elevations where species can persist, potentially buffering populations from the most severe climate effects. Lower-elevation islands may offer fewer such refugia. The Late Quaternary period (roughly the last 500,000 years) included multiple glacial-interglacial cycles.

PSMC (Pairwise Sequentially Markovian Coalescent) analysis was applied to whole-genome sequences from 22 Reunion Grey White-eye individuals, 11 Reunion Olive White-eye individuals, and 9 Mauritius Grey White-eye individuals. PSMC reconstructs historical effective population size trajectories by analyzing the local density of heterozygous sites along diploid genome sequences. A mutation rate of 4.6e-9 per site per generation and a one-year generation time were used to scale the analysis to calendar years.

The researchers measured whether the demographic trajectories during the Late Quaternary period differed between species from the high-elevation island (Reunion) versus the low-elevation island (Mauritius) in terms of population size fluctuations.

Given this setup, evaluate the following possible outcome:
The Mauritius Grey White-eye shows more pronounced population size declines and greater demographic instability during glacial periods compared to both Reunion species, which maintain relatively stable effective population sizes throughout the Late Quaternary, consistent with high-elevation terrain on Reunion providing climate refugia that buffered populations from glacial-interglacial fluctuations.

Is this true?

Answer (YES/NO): NO